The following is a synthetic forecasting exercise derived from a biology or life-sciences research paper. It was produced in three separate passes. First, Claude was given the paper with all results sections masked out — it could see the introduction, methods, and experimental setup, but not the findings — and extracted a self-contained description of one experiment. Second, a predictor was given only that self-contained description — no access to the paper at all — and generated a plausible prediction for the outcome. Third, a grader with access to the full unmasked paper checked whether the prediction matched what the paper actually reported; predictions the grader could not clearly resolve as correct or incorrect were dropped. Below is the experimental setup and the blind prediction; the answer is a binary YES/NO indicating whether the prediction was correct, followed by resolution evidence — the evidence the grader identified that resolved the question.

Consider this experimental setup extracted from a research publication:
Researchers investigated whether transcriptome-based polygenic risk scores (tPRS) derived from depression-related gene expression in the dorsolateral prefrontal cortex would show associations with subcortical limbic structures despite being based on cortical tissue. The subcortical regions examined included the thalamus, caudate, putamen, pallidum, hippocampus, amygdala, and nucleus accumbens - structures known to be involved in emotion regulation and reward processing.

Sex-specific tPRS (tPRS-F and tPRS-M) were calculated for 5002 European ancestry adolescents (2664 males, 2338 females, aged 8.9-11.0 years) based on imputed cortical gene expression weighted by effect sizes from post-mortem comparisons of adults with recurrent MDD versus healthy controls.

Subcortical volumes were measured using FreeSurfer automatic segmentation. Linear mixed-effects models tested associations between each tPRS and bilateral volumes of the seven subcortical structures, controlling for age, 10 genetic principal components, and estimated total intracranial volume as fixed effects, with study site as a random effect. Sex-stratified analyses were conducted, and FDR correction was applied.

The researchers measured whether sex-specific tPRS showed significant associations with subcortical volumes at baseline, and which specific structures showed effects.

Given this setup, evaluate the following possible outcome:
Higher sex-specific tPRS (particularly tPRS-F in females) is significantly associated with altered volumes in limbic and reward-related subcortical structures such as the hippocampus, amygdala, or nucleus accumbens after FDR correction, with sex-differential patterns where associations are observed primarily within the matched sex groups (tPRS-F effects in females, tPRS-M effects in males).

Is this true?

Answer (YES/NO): NO